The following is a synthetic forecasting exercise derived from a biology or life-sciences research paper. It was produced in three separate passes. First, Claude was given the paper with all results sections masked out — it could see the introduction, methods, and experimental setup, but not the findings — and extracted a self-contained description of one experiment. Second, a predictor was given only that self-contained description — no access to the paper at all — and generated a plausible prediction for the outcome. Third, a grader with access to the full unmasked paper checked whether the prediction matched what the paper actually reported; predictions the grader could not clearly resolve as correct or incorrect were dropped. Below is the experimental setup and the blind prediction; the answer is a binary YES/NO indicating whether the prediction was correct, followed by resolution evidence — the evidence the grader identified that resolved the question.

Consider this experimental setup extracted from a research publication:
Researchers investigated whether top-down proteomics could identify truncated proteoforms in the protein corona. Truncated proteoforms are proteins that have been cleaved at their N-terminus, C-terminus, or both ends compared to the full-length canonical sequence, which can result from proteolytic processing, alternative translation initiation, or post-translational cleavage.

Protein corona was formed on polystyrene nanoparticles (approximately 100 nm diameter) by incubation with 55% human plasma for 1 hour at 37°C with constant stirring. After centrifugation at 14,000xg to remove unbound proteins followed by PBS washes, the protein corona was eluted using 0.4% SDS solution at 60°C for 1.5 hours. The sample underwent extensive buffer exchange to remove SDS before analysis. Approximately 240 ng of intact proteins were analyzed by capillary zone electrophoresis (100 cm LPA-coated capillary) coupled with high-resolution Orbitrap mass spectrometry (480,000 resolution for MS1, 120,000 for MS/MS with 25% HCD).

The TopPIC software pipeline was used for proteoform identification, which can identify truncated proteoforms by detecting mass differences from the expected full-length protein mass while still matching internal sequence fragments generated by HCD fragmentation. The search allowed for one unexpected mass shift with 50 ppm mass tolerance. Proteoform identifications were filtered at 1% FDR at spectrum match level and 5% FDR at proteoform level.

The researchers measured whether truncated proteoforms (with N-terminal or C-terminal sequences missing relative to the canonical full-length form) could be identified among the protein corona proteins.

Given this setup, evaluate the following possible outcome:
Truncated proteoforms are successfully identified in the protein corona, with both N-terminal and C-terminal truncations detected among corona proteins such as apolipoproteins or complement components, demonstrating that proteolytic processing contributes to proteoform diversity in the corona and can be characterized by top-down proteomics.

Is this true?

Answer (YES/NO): NO